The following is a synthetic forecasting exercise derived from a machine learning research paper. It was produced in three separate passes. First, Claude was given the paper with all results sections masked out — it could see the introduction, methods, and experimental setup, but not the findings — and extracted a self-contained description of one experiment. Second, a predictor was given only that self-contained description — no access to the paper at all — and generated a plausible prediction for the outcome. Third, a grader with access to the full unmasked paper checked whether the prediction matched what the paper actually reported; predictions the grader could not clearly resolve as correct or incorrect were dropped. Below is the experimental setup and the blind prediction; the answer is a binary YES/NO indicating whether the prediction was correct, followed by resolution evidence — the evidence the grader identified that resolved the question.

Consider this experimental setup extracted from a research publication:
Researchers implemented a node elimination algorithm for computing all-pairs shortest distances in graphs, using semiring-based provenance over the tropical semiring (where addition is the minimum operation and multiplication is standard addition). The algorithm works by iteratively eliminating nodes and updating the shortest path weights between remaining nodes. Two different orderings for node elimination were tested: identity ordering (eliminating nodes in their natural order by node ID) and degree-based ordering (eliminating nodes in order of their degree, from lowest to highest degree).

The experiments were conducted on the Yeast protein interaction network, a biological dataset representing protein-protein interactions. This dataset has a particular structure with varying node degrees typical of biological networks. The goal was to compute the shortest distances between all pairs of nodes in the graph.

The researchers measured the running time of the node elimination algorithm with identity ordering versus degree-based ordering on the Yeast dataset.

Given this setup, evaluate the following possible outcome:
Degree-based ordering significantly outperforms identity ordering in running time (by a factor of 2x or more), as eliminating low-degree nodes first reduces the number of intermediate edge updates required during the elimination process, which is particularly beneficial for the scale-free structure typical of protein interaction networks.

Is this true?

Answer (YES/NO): YES